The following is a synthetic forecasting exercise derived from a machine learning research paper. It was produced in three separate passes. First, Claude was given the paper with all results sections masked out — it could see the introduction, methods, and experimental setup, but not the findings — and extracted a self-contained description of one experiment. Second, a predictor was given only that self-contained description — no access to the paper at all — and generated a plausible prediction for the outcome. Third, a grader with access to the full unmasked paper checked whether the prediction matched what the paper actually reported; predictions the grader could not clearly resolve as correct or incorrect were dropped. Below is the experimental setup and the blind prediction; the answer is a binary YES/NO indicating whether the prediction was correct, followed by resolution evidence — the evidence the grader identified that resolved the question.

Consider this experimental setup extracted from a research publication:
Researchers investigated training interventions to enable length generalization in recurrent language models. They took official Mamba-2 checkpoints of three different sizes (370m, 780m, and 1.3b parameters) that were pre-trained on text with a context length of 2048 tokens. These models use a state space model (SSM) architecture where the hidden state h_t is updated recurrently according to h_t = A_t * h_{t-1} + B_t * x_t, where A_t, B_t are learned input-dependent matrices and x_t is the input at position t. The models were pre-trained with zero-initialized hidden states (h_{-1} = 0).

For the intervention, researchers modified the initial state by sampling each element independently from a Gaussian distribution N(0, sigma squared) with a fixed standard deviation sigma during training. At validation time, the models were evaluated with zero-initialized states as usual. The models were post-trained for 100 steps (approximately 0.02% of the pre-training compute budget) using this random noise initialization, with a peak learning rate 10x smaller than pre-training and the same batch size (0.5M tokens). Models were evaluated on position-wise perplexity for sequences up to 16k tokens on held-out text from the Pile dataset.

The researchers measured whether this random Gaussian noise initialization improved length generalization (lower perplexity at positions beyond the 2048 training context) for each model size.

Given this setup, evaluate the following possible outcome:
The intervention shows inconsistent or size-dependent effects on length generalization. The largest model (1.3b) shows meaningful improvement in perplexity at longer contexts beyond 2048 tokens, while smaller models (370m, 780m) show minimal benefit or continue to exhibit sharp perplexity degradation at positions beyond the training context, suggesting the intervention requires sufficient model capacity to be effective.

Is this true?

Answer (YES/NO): NO